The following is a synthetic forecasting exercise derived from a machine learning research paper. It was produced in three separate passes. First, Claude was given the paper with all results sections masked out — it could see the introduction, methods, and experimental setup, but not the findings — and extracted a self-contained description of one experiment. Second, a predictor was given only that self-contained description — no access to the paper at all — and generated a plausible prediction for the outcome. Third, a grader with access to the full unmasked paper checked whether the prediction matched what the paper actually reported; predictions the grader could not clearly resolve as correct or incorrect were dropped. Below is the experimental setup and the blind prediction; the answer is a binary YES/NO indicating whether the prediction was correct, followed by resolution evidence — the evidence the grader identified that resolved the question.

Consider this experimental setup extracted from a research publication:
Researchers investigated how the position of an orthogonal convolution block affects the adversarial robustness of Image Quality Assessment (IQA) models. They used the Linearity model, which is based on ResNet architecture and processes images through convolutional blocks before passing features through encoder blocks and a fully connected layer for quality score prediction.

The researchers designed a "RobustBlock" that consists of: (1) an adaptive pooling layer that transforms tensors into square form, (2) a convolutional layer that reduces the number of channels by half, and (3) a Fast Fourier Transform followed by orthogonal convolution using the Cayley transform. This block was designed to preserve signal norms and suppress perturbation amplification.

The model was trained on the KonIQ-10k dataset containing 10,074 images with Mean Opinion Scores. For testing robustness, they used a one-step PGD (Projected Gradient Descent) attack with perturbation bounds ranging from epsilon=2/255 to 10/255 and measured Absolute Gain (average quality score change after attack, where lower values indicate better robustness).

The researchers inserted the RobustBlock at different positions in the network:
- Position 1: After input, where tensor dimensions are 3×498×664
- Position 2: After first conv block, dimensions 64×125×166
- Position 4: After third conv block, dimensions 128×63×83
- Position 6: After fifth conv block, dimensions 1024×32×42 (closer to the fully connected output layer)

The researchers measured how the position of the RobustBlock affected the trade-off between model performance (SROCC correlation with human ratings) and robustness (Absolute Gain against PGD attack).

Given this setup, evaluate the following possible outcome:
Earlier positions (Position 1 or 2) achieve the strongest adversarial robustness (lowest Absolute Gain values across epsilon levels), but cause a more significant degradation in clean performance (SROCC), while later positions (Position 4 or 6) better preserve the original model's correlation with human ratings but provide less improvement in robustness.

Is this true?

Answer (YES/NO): NO